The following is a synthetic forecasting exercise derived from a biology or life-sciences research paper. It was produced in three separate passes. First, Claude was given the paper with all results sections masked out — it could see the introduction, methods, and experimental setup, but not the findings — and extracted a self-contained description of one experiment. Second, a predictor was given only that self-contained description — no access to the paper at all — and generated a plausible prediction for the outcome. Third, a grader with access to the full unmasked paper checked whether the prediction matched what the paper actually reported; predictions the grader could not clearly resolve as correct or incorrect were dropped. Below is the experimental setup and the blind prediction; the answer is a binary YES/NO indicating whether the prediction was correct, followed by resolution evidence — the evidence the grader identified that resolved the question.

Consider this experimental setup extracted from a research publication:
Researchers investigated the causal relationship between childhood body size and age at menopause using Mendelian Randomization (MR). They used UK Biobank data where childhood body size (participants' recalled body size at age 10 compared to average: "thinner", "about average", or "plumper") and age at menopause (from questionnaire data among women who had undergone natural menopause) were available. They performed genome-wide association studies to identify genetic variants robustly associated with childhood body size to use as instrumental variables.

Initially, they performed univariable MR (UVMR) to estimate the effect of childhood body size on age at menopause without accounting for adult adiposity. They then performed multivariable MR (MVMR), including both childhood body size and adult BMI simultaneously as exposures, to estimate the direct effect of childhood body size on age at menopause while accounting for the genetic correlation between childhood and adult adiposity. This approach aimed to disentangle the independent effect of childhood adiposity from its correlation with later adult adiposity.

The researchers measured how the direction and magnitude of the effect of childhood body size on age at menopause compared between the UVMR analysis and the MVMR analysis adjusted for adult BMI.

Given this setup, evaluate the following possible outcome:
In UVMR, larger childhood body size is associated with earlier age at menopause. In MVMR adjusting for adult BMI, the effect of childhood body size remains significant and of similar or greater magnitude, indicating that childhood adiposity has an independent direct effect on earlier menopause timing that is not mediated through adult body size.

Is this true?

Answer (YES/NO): NO